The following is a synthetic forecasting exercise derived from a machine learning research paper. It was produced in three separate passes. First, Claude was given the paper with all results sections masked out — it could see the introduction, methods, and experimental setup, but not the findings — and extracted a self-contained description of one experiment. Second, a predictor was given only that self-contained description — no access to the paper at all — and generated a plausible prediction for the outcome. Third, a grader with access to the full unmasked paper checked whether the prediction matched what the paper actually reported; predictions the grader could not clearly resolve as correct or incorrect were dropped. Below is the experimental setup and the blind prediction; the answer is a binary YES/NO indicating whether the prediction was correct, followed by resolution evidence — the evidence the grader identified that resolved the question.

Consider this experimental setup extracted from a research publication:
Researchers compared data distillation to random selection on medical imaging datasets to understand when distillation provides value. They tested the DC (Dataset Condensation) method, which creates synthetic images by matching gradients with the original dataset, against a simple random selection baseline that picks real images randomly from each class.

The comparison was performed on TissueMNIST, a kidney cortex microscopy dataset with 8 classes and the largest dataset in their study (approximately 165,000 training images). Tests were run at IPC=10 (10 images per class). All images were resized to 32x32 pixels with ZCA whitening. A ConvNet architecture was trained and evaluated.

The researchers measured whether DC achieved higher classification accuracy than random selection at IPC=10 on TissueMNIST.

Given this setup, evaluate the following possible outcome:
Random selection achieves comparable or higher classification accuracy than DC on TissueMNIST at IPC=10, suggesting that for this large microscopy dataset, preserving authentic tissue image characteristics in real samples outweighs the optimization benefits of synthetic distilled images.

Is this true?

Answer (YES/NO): NO